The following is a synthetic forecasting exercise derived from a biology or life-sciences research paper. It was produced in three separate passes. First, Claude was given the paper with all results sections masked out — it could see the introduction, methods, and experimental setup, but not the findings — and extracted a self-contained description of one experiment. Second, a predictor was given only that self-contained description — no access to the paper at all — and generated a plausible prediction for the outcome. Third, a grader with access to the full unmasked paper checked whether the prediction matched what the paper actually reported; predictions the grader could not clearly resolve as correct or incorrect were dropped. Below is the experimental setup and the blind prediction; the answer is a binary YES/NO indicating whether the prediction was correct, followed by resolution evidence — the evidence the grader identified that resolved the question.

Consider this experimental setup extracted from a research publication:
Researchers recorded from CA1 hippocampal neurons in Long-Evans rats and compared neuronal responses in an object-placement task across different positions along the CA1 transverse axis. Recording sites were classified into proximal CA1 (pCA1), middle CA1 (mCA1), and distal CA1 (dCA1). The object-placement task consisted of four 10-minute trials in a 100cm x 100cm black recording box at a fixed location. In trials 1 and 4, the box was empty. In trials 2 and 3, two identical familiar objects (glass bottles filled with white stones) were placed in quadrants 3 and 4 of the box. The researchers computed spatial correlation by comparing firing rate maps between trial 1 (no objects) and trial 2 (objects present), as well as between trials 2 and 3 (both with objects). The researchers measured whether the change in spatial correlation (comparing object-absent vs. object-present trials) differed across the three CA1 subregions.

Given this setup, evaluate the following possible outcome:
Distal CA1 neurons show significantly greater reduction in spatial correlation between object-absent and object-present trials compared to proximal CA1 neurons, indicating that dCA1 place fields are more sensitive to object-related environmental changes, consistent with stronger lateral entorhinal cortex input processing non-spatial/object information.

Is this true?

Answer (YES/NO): NO